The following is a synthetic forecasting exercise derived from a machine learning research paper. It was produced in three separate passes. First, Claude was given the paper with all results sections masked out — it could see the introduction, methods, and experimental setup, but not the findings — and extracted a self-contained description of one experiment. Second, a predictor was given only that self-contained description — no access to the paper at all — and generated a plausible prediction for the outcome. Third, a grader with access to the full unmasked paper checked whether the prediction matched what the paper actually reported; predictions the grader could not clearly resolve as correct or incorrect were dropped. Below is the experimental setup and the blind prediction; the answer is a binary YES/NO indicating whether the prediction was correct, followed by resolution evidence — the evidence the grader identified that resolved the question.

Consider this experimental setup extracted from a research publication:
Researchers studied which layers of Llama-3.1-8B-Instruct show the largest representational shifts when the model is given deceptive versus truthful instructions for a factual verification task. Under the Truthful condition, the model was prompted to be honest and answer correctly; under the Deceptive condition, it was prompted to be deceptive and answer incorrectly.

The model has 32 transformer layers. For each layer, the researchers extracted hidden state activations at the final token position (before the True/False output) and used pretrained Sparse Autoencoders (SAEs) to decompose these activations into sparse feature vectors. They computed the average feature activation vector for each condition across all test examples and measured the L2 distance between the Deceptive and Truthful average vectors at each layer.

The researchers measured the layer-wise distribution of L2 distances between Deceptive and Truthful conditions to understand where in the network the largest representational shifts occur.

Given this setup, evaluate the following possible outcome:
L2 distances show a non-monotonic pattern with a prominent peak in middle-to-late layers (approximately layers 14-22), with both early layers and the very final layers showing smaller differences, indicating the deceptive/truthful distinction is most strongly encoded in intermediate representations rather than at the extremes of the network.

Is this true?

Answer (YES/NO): NO